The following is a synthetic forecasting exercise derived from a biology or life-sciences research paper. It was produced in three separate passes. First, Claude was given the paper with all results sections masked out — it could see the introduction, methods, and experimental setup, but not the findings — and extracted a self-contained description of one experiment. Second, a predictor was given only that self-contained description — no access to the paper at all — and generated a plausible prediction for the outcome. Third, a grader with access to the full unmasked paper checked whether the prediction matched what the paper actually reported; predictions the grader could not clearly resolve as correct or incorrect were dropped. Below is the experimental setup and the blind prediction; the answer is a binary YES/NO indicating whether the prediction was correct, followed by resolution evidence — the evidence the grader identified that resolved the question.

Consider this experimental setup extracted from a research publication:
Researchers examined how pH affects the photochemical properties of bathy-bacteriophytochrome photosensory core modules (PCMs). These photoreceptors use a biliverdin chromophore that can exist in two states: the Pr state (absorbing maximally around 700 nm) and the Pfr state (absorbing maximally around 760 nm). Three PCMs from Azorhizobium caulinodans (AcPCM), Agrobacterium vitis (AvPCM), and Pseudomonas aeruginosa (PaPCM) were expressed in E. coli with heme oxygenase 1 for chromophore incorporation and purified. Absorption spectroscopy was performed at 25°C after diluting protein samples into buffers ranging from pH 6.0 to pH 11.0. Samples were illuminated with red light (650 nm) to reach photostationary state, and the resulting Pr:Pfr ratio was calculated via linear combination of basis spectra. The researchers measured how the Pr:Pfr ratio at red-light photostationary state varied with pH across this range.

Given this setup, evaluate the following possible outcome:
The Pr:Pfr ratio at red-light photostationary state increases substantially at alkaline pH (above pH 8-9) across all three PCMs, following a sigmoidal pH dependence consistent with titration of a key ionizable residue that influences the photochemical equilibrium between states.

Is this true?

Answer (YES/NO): YES